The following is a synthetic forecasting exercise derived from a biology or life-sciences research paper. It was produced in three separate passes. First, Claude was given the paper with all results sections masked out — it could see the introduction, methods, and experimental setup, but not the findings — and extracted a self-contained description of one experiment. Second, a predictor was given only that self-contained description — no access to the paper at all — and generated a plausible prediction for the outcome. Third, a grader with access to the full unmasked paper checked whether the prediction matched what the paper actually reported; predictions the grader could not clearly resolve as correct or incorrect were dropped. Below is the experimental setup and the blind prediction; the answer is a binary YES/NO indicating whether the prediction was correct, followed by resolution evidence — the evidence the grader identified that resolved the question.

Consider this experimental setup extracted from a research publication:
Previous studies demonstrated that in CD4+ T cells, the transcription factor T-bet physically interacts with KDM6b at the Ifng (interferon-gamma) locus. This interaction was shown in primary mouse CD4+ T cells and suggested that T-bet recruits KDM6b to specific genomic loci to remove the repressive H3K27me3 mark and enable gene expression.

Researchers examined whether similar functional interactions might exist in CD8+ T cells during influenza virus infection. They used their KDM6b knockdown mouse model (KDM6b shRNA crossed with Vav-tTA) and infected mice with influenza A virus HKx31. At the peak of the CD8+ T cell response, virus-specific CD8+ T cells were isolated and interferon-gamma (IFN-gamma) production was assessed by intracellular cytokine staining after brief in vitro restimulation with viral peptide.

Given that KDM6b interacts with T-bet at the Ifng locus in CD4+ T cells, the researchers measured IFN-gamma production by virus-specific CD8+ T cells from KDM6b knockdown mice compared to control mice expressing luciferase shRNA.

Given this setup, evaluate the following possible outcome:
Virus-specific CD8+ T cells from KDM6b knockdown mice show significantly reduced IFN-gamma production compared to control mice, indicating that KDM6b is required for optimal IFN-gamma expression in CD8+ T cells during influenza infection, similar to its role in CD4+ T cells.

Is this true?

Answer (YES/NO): YES